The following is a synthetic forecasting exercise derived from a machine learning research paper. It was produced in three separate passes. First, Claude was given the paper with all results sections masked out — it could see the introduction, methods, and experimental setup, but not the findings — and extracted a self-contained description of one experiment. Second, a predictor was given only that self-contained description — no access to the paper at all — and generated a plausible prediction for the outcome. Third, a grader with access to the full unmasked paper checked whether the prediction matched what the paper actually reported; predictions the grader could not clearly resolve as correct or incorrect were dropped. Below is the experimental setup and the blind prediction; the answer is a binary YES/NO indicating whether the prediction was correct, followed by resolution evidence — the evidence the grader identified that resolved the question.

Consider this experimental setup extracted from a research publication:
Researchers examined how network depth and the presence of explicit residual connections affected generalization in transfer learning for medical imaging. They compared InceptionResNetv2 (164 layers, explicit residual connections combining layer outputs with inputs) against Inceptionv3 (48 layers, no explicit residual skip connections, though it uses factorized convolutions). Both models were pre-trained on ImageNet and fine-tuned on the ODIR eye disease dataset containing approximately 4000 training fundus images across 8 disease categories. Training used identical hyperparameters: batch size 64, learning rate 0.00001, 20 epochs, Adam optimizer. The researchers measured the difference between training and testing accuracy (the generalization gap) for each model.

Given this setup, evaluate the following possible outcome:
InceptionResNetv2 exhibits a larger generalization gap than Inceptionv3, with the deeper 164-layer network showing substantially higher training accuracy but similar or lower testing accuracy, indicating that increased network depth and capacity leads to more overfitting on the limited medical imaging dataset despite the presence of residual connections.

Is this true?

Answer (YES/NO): NO